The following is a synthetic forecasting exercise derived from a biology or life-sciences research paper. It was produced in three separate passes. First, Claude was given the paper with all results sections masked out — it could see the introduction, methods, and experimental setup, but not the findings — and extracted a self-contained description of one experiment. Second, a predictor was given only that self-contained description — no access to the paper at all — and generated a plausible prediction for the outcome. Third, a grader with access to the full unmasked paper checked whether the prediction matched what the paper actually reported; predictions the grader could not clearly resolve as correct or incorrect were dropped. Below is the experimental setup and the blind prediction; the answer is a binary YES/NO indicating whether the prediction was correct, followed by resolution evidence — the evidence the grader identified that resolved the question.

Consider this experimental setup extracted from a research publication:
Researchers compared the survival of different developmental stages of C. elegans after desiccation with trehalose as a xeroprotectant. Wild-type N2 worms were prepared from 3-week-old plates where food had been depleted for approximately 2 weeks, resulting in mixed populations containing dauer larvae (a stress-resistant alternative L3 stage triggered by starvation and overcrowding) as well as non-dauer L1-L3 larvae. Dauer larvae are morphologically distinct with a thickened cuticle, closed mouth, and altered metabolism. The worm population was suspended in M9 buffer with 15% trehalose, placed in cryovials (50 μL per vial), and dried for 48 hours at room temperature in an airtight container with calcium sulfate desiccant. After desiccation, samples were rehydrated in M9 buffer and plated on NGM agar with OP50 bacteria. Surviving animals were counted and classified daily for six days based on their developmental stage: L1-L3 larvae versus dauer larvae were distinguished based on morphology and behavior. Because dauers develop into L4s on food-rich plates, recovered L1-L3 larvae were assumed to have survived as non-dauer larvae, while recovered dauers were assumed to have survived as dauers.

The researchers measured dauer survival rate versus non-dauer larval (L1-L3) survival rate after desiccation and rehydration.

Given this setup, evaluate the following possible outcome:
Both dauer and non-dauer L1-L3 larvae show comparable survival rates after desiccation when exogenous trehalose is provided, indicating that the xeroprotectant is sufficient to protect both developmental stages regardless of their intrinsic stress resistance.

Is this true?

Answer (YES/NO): NO